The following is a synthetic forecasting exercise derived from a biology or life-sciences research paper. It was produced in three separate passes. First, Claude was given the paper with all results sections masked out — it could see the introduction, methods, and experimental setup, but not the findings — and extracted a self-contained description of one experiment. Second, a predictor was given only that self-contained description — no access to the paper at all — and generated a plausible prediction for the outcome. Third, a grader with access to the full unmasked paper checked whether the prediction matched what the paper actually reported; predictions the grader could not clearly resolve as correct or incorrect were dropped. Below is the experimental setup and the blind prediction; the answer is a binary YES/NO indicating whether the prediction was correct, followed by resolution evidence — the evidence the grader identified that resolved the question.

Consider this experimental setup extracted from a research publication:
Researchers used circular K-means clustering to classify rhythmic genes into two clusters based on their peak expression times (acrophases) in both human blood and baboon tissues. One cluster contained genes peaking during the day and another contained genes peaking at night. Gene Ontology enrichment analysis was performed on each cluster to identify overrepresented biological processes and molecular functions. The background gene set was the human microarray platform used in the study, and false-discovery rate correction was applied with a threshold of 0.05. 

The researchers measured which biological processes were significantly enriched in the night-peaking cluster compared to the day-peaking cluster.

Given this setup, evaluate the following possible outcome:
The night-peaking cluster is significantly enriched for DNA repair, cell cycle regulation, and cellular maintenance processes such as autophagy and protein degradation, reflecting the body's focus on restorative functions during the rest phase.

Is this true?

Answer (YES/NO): NO